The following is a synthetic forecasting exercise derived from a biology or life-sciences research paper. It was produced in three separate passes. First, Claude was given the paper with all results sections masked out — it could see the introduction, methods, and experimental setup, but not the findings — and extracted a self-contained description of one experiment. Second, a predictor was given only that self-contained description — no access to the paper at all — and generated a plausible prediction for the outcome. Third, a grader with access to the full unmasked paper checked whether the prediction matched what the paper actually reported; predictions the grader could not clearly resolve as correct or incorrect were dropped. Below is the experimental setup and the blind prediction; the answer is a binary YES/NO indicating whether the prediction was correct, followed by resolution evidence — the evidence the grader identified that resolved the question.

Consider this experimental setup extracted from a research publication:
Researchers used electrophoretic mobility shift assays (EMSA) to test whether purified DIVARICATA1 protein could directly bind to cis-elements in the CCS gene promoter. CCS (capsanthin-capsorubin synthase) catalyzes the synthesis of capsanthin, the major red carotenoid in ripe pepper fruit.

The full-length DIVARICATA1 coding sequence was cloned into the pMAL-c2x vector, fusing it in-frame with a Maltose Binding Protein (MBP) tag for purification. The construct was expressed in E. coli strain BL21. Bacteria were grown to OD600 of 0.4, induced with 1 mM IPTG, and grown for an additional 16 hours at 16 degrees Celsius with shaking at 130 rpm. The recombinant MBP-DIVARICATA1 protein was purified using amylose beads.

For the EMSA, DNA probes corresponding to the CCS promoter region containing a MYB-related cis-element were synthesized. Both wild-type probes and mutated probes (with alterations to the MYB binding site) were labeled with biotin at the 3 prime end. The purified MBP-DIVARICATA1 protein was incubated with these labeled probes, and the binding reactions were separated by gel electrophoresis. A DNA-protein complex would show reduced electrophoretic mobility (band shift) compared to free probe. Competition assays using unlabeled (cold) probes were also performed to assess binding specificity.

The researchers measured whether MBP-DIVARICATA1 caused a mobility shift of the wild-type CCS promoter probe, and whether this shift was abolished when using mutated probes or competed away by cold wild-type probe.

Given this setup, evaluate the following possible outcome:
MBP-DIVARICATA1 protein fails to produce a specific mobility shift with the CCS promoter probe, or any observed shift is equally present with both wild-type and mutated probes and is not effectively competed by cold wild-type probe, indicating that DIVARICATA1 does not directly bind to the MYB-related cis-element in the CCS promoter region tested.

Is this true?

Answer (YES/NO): NO